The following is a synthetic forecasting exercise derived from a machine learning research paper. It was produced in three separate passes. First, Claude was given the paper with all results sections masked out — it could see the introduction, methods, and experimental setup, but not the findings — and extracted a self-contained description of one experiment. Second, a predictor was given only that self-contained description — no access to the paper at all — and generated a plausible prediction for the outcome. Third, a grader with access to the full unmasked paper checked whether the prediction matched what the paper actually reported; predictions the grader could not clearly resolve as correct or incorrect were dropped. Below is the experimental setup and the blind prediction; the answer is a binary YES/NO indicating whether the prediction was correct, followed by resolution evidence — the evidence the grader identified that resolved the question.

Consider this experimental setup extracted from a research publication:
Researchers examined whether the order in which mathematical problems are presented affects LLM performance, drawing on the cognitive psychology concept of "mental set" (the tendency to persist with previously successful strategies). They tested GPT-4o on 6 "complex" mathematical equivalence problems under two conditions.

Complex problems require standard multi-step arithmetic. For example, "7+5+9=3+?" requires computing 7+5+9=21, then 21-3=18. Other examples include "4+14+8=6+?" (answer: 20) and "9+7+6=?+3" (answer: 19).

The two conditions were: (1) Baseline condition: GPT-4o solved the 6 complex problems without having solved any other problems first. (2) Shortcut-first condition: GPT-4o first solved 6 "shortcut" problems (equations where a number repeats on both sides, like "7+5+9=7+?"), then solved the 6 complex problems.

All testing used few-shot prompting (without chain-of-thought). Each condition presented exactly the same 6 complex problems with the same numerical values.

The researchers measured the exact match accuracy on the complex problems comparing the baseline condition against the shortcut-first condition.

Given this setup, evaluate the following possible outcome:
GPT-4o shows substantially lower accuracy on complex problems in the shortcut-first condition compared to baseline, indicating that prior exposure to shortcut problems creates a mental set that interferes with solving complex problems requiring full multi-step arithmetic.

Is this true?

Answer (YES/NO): NO